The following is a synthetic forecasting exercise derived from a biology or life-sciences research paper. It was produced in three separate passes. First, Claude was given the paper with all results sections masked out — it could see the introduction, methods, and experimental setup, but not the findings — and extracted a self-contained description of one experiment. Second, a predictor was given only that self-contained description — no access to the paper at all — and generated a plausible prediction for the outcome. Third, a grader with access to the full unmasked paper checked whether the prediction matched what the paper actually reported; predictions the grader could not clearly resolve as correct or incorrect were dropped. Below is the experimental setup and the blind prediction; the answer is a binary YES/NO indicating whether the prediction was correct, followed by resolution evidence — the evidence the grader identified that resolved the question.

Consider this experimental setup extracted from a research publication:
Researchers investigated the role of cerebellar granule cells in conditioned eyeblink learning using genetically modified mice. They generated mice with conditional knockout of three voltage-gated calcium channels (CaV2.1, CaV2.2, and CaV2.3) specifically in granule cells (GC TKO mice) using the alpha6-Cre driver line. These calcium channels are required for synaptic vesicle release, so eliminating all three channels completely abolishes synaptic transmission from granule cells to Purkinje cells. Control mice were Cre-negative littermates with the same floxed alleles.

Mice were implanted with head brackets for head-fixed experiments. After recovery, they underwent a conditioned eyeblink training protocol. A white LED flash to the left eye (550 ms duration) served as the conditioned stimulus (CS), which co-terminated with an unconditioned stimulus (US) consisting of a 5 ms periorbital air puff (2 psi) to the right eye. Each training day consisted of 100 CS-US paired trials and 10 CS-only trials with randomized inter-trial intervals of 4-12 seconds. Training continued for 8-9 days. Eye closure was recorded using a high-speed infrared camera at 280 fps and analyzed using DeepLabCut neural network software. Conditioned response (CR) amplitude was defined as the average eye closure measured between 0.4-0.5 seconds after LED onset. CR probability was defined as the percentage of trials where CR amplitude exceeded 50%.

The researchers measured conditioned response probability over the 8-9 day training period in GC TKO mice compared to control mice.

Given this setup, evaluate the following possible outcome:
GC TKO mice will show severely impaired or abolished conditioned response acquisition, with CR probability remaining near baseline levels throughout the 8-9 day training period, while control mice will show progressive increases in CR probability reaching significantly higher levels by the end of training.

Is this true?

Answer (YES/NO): YES